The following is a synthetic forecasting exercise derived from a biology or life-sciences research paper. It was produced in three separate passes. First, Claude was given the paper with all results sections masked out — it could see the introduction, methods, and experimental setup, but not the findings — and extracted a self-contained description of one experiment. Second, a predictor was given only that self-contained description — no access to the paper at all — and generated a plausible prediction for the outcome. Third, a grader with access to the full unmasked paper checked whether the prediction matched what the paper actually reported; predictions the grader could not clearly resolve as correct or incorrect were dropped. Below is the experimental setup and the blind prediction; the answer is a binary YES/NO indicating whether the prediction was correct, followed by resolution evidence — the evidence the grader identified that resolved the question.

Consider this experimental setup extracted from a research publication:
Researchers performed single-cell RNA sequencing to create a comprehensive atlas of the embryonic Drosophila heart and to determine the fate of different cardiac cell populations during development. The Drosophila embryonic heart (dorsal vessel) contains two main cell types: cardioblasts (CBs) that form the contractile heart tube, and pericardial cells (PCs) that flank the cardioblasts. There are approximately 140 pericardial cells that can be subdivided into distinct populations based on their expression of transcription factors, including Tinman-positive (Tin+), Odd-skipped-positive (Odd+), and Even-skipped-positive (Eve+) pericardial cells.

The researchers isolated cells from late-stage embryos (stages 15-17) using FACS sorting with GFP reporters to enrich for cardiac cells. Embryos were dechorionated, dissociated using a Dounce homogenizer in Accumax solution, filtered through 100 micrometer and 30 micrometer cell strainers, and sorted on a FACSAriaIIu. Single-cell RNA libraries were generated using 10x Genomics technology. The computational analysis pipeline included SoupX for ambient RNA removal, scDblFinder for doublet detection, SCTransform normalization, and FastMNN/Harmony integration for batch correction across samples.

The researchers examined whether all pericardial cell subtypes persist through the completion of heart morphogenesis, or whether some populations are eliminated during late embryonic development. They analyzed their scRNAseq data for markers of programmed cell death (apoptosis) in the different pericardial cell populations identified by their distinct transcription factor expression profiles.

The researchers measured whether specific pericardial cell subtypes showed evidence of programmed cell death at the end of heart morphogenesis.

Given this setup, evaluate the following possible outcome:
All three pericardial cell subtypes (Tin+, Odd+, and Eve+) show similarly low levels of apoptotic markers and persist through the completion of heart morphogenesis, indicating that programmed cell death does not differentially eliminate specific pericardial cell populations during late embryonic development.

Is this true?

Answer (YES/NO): NO